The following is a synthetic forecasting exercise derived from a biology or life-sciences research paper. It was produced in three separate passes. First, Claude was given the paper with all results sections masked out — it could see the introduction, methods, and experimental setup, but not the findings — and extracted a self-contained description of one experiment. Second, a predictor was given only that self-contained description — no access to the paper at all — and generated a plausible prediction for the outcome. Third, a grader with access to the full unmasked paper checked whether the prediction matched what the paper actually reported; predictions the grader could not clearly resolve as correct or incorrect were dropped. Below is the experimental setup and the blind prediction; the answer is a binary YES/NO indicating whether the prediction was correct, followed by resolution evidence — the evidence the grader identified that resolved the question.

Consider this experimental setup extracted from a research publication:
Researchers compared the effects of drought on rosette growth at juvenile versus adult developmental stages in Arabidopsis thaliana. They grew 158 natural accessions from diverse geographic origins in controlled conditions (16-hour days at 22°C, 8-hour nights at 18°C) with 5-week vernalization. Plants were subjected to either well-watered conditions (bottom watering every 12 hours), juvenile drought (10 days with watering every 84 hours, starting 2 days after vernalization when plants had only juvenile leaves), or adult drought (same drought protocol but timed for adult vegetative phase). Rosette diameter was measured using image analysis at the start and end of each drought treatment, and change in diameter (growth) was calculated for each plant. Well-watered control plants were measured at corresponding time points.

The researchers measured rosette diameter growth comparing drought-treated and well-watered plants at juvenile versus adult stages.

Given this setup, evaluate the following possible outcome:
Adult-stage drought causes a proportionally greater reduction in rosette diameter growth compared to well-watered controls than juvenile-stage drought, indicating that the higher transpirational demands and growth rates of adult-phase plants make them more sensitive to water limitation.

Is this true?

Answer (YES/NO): NO